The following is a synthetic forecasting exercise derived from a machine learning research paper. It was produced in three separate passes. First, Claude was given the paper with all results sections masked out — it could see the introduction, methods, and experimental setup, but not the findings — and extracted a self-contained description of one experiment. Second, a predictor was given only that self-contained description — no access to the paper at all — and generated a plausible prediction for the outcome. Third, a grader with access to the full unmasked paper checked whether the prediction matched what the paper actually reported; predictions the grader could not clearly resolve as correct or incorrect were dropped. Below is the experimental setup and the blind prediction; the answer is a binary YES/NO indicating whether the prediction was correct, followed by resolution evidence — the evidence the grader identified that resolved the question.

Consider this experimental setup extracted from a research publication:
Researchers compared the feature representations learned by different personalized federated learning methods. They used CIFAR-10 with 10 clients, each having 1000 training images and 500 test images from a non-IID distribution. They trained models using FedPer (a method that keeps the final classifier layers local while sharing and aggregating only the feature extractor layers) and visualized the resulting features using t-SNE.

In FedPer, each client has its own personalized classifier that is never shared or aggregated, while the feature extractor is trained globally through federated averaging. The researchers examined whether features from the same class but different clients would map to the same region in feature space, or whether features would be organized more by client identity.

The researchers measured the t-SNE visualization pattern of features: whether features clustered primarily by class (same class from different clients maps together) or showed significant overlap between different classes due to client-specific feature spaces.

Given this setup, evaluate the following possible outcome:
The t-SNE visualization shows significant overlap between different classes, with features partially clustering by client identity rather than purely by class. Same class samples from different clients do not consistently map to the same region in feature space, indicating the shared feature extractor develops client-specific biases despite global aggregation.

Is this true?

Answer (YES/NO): YES